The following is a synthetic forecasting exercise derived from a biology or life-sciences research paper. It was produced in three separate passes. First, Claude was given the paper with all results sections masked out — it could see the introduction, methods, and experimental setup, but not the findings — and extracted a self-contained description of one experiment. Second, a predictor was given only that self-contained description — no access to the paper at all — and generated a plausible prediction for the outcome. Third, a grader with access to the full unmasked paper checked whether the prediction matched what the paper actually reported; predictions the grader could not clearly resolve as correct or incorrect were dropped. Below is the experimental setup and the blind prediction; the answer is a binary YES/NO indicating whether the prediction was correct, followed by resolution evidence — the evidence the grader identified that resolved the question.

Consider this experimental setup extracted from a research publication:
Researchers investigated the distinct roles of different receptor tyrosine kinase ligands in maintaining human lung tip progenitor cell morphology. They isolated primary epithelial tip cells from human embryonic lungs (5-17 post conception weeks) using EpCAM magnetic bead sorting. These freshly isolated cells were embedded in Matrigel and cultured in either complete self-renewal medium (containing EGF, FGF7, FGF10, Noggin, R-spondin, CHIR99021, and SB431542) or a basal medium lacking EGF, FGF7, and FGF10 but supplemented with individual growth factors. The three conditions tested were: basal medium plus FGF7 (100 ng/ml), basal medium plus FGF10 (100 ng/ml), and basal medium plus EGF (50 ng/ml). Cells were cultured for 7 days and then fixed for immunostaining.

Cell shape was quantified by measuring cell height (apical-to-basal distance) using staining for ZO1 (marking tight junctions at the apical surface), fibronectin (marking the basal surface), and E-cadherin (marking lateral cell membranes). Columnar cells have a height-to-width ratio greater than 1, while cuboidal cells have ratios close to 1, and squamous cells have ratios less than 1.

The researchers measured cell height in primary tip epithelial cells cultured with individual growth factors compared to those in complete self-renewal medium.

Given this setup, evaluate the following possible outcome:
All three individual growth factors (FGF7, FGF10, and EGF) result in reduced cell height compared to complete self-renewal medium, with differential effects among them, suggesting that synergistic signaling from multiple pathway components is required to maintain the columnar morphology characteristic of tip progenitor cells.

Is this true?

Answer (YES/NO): NO